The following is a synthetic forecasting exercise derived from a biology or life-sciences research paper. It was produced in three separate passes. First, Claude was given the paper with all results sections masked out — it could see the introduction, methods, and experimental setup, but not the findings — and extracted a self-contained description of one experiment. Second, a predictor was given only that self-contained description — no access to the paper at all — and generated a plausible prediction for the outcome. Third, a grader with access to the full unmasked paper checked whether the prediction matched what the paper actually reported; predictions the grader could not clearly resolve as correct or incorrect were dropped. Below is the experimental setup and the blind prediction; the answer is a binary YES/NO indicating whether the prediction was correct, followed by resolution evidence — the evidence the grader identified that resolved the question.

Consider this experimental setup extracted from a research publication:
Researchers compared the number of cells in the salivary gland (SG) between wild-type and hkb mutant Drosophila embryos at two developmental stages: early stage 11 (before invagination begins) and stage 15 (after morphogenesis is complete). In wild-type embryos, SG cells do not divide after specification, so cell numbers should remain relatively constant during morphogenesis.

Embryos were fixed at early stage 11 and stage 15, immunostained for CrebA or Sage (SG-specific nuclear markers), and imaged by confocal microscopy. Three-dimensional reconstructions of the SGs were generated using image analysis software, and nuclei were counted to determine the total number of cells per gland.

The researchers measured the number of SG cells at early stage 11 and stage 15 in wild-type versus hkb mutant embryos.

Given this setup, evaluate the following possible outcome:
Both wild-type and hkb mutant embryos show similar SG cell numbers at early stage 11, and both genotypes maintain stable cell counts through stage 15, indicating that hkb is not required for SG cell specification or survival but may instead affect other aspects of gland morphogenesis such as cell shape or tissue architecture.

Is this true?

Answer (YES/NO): NO